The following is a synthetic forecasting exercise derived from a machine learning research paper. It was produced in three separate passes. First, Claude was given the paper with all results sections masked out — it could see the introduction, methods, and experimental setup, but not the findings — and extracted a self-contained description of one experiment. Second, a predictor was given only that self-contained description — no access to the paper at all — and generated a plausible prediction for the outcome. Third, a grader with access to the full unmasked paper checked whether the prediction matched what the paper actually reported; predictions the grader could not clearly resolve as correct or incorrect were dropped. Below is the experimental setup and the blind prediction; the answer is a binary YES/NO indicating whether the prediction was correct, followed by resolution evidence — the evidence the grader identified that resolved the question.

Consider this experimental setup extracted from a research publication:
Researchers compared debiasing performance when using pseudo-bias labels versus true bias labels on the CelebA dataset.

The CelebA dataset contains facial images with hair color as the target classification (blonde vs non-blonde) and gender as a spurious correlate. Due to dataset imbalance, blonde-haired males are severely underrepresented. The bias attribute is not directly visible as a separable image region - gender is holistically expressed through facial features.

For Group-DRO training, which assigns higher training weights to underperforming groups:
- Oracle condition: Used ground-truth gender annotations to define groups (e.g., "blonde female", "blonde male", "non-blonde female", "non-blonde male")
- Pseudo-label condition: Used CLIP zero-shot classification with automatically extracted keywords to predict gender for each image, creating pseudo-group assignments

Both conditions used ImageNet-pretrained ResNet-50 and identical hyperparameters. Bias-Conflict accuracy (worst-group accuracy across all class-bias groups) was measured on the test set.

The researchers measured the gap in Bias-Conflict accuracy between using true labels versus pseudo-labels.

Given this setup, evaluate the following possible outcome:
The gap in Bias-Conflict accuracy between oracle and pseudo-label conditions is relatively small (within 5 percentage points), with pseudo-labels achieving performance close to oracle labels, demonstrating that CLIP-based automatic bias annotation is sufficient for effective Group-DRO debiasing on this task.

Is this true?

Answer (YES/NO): YES